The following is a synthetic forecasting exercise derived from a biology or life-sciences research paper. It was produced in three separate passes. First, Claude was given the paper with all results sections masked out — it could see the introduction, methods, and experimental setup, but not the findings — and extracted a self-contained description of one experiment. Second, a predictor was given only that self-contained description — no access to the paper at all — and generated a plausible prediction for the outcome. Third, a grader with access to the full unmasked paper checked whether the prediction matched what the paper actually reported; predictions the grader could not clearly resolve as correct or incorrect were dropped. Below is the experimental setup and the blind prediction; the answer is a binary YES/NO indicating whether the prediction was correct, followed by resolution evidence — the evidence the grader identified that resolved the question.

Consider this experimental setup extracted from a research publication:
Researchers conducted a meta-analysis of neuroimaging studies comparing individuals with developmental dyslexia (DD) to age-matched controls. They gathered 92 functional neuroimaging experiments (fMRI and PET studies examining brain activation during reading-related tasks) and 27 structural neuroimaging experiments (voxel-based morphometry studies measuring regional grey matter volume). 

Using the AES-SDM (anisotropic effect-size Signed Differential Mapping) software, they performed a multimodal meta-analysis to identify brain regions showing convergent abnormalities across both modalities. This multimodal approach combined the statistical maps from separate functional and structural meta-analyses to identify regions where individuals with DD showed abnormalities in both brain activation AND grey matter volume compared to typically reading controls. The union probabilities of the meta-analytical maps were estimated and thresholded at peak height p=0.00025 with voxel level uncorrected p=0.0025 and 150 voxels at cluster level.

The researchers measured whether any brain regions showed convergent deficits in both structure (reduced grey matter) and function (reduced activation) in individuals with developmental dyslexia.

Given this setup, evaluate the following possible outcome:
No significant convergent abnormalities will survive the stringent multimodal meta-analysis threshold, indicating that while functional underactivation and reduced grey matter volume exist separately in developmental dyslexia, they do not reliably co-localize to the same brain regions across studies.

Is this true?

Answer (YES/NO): NO